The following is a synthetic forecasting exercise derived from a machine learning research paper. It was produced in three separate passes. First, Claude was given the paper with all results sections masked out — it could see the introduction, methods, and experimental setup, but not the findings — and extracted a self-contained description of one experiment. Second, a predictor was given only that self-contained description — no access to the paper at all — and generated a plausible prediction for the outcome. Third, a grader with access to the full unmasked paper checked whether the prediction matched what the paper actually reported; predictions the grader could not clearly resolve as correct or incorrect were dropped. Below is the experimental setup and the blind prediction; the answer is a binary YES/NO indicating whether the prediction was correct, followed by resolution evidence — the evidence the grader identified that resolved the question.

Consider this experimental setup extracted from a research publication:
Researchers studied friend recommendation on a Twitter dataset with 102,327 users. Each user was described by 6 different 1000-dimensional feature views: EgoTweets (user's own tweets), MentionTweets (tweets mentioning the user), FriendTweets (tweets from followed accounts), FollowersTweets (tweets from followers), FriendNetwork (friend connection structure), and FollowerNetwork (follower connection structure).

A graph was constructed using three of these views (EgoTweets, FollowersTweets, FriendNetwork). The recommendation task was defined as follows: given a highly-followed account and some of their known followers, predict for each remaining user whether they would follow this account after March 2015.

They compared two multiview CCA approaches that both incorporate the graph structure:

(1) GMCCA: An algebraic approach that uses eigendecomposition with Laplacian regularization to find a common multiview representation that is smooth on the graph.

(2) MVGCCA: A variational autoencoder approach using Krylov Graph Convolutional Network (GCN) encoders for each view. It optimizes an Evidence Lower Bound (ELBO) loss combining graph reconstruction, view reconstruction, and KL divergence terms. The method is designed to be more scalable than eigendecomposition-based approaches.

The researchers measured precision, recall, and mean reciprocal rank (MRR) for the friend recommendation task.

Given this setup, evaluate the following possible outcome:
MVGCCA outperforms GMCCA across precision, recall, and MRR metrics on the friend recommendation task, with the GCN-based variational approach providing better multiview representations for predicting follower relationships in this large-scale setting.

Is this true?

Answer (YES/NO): NO